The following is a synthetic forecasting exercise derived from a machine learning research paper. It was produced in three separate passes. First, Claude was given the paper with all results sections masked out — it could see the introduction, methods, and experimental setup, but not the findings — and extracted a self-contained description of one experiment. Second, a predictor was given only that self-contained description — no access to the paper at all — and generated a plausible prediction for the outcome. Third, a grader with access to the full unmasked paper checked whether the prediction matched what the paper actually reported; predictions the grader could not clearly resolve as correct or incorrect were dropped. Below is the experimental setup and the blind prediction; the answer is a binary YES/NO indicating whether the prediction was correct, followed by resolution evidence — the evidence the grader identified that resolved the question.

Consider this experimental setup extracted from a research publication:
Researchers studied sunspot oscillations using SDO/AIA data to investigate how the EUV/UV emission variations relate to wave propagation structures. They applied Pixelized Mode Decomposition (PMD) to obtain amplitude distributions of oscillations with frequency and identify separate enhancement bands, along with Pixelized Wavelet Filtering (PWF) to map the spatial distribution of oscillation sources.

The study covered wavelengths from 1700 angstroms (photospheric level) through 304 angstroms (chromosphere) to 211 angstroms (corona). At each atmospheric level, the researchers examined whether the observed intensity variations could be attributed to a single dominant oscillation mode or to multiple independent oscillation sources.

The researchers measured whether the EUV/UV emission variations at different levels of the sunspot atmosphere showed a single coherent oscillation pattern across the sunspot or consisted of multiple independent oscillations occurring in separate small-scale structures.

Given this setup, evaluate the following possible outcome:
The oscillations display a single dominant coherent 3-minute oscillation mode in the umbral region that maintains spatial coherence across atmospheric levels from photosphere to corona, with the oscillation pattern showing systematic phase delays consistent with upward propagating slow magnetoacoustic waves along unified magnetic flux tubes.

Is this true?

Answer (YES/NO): NO